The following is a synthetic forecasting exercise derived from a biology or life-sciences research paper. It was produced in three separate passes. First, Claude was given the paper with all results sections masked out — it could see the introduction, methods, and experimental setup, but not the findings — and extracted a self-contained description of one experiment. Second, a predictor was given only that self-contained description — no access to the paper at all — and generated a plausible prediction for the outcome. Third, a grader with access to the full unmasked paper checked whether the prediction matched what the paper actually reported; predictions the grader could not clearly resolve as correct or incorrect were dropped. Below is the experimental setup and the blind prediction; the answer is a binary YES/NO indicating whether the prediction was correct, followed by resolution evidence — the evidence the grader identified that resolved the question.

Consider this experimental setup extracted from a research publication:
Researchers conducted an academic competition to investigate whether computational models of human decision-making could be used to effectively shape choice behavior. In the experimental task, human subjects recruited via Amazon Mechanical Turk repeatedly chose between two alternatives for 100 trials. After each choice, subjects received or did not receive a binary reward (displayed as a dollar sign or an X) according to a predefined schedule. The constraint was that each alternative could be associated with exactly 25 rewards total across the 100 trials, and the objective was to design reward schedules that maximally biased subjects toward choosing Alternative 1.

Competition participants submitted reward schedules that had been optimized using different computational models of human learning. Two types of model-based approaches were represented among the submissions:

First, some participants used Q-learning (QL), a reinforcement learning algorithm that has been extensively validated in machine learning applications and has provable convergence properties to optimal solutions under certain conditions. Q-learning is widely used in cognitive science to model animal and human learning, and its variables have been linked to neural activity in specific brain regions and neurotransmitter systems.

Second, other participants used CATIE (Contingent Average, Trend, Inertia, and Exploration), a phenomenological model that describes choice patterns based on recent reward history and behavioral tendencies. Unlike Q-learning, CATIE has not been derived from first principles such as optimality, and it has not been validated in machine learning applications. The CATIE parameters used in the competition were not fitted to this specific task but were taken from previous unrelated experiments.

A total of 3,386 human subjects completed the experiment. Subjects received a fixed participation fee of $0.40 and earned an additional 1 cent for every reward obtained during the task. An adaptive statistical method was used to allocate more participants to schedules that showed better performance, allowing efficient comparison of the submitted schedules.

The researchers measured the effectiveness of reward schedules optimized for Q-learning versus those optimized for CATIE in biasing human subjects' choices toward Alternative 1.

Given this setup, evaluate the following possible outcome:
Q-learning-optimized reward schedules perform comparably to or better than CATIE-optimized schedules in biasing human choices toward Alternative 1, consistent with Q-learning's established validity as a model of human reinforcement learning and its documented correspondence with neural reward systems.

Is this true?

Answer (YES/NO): NO